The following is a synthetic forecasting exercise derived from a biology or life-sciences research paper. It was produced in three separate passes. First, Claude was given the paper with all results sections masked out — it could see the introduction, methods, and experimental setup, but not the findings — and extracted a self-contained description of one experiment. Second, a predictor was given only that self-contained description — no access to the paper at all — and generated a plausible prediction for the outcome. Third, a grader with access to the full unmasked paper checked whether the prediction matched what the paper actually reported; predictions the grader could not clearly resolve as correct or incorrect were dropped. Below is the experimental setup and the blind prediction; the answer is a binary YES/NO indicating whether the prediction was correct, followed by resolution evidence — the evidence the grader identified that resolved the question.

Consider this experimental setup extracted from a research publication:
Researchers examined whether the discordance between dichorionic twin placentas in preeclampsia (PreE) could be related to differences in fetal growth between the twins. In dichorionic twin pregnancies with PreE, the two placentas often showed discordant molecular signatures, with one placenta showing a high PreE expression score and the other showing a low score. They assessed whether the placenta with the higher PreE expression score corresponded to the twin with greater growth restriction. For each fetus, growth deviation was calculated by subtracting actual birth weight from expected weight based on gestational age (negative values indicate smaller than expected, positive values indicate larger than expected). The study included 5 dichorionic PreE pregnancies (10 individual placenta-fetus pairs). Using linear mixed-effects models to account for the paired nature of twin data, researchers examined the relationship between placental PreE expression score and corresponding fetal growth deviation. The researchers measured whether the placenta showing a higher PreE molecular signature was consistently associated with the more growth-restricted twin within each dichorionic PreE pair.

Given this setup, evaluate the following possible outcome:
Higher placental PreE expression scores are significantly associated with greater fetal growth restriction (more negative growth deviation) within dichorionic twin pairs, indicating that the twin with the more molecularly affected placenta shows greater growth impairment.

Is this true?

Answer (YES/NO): YES